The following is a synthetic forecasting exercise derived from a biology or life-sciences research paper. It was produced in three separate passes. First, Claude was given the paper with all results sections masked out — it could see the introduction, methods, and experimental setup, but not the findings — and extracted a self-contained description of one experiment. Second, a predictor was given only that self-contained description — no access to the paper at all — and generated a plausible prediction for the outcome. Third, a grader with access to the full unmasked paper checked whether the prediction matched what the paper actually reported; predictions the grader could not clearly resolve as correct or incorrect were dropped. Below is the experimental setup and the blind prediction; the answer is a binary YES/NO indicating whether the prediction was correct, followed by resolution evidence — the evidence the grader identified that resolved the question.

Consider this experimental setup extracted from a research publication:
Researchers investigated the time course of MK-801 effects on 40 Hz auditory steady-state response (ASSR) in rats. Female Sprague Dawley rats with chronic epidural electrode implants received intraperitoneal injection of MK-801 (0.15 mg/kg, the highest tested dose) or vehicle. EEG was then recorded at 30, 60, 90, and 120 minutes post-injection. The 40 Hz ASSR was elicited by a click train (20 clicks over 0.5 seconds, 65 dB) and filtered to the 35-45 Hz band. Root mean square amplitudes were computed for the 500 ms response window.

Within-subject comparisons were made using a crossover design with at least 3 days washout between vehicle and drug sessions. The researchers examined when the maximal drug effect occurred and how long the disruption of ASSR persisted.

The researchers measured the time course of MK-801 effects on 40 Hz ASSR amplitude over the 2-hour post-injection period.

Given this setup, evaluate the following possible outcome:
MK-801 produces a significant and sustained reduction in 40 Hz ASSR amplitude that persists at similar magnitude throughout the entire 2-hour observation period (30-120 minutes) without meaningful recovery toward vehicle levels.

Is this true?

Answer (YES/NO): YES